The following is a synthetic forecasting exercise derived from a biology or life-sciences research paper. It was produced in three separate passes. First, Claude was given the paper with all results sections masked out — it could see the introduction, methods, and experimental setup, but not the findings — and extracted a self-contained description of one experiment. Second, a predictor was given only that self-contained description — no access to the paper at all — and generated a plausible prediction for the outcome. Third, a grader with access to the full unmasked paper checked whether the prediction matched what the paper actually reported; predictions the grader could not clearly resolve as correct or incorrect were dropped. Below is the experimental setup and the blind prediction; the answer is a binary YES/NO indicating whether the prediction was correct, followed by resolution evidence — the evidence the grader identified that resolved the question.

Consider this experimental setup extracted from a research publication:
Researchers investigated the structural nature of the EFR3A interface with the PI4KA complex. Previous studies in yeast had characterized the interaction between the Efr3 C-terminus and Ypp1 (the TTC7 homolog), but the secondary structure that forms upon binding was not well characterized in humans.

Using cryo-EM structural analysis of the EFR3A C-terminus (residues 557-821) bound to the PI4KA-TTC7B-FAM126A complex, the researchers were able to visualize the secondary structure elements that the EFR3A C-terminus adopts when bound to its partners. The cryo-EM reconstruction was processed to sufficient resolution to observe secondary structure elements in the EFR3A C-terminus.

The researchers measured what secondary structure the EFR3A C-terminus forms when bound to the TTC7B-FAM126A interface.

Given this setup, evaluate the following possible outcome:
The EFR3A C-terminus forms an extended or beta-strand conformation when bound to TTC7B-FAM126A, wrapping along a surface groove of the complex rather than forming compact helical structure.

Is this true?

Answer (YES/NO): NO